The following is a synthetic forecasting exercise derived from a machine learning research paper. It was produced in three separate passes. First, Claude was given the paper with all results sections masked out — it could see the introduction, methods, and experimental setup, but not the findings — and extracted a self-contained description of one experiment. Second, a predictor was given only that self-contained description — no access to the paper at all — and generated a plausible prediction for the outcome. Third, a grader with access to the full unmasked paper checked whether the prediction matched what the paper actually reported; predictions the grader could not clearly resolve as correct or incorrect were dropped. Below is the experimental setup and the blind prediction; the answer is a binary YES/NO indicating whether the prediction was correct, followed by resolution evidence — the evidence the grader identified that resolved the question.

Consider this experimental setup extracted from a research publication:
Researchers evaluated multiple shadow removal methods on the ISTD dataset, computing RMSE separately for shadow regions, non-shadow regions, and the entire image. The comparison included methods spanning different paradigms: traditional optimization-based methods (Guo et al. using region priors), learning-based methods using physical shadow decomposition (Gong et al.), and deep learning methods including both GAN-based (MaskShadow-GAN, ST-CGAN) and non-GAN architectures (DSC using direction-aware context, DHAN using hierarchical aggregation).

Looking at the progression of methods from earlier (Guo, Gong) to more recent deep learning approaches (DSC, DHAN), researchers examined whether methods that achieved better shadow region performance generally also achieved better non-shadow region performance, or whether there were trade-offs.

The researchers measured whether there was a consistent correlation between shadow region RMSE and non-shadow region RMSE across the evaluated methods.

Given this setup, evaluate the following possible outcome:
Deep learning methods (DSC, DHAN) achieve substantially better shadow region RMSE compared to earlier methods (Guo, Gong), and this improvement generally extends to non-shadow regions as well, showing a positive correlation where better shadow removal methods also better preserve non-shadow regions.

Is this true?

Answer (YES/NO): YES